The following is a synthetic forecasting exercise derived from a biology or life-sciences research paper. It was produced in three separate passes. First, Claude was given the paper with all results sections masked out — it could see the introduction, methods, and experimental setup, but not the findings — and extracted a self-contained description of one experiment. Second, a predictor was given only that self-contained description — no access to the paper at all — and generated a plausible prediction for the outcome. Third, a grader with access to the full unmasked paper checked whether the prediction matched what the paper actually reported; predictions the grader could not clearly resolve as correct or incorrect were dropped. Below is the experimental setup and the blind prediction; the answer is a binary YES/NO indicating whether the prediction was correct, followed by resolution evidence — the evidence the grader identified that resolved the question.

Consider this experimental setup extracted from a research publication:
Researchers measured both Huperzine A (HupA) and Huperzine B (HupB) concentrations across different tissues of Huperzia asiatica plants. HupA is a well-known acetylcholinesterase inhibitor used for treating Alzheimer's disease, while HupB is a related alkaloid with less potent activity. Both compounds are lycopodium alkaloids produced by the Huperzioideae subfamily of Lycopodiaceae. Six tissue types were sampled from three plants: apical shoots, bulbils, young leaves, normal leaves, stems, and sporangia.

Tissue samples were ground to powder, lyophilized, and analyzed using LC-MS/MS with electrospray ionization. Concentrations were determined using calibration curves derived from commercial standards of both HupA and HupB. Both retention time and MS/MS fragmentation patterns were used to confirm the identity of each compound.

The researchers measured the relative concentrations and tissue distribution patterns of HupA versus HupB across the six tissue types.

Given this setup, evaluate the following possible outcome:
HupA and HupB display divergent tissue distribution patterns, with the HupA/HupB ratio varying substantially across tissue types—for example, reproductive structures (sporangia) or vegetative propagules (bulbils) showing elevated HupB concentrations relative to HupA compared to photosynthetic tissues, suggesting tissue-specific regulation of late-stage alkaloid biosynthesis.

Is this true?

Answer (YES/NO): NO